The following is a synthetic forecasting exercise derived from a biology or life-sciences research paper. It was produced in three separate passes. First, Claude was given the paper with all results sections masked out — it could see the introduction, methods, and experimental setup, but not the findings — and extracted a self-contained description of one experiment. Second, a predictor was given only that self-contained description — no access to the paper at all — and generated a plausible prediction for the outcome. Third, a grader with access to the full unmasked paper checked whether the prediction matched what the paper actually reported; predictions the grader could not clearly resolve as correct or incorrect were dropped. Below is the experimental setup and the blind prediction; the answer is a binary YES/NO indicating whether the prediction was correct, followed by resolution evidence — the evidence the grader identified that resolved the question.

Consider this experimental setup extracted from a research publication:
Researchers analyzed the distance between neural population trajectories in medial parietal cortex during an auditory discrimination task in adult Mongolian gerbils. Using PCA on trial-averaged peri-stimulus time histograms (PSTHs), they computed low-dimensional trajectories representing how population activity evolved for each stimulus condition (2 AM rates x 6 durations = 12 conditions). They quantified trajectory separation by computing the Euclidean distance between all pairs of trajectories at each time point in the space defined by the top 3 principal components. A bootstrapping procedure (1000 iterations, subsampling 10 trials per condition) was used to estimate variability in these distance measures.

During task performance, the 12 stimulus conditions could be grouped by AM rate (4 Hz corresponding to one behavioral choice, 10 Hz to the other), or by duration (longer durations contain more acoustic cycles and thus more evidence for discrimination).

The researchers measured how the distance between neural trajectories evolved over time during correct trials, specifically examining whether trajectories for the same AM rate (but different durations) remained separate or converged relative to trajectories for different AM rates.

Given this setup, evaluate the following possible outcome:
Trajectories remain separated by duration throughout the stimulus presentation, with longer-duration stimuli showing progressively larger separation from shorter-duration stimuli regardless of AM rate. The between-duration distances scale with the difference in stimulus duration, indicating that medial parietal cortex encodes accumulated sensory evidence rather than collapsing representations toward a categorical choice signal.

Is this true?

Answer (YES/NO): NO